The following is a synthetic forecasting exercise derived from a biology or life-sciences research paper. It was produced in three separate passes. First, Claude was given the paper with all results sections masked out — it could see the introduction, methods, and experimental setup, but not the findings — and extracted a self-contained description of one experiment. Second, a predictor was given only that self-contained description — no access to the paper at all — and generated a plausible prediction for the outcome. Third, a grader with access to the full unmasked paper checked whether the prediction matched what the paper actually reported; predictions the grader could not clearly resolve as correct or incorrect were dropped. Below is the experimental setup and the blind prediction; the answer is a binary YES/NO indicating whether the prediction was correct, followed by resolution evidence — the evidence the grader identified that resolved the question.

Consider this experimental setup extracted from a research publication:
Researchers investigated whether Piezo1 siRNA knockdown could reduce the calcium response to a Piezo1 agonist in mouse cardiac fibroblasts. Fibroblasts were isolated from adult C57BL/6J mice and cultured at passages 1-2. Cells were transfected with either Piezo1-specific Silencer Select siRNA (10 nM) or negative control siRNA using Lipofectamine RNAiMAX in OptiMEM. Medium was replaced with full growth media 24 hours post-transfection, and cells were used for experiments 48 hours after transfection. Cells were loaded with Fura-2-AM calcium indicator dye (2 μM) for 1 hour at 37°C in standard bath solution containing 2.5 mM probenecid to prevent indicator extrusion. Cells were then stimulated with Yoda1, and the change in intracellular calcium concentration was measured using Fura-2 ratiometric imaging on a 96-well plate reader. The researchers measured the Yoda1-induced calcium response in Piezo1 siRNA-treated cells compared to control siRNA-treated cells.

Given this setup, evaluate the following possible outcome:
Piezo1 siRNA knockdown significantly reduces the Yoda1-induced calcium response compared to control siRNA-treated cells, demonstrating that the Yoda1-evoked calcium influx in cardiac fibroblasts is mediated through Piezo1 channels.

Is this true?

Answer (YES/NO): YES